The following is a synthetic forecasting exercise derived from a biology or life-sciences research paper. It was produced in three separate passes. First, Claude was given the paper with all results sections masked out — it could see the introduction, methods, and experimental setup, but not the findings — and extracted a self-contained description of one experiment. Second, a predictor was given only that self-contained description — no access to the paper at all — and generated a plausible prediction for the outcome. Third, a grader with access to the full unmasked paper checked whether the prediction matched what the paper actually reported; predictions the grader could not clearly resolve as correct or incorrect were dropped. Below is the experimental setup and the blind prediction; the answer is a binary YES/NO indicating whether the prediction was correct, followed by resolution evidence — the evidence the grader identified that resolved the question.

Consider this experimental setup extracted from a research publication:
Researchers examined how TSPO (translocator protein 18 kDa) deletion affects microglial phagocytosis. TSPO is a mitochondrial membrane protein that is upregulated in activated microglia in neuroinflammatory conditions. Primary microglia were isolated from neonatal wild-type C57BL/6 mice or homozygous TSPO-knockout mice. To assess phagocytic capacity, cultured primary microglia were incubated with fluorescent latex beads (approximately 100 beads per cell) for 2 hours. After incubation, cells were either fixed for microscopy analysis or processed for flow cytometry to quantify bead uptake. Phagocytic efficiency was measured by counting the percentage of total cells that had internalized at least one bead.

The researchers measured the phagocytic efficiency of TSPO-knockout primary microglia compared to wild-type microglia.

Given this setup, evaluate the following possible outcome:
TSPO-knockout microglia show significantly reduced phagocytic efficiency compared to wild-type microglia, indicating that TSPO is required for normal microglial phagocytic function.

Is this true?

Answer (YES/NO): YES